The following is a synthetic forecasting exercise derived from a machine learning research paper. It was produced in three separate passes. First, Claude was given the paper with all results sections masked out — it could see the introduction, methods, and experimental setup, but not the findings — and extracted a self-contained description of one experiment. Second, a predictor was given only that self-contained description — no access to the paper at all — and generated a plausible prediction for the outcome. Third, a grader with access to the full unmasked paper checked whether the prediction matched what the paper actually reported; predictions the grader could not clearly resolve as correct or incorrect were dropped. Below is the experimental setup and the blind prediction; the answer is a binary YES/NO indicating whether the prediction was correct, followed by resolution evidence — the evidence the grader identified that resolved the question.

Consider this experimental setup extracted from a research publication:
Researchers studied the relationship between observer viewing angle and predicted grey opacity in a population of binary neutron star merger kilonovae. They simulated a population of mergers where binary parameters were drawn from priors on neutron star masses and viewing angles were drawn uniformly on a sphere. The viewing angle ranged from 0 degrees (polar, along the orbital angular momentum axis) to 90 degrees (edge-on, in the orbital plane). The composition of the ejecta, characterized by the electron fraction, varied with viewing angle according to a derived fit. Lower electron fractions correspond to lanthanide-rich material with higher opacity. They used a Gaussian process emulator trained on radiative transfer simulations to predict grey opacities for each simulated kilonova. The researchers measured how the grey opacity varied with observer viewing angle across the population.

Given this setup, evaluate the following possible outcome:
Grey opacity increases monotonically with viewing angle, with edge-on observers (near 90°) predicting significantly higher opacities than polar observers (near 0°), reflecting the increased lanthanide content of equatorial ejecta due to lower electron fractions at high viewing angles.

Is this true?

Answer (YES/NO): YES